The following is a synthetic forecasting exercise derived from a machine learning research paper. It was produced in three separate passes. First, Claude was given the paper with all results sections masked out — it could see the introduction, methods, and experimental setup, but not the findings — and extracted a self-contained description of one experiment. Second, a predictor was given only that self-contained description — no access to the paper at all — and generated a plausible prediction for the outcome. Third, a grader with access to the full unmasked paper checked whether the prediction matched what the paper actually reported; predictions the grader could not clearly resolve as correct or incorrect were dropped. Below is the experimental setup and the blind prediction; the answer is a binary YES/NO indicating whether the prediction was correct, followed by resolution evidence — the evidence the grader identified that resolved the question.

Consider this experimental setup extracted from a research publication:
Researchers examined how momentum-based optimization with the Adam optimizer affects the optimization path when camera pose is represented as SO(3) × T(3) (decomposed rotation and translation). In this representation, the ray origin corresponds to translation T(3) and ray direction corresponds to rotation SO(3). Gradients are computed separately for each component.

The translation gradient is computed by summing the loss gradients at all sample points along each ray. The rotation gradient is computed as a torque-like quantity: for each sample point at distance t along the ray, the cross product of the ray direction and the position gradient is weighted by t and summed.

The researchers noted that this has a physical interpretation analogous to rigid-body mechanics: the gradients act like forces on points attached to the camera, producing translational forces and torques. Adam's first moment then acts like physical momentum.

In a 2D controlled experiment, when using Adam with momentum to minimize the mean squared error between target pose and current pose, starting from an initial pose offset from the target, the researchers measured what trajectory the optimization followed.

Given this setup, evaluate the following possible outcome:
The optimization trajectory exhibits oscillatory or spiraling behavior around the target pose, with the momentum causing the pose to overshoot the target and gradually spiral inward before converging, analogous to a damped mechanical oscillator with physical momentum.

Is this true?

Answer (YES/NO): NO